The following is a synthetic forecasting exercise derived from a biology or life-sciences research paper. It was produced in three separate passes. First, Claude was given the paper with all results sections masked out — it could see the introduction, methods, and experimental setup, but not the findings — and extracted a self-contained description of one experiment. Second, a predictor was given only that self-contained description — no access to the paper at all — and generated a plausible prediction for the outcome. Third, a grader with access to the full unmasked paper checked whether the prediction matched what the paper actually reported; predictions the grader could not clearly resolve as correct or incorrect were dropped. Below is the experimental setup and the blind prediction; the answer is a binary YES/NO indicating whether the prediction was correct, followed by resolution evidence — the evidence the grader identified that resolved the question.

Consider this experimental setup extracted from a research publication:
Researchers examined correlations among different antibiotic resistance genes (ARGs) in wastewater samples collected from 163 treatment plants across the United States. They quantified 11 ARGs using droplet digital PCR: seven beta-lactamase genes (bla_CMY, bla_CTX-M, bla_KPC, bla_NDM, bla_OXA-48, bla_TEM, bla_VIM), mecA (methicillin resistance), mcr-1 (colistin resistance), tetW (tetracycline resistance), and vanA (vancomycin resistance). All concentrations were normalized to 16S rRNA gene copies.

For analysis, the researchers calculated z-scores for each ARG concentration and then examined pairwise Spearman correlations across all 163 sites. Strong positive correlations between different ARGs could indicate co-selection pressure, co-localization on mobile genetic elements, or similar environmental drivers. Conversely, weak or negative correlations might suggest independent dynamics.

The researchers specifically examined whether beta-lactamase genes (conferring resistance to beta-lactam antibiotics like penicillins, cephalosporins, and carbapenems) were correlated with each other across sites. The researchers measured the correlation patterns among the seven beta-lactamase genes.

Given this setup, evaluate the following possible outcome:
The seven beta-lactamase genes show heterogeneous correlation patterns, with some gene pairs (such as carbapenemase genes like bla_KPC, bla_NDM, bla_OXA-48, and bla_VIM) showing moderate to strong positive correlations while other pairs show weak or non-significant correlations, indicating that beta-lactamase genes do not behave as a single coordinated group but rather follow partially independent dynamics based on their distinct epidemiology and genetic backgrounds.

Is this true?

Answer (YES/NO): NO